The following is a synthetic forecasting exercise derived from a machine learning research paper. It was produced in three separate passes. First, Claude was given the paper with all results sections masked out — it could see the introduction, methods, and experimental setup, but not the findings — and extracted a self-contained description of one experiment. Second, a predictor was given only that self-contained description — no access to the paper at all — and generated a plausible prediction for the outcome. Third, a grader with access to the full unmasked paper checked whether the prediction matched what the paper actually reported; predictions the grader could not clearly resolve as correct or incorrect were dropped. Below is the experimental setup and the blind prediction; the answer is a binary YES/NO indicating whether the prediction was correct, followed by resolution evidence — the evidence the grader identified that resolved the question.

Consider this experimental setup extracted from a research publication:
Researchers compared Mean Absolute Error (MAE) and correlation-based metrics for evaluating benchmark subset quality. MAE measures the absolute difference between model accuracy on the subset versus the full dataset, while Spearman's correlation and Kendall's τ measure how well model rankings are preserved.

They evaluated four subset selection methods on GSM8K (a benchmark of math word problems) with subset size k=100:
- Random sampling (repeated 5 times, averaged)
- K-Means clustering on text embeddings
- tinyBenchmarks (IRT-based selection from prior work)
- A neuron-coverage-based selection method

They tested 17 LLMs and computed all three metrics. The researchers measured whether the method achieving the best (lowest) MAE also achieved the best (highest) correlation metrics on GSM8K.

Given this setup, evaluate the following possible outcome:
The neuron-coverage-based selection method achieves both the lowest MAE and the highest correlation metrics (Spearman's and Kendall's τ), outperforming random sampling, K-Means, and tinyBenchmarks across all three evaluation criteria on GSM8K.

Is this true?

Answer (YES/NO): NO